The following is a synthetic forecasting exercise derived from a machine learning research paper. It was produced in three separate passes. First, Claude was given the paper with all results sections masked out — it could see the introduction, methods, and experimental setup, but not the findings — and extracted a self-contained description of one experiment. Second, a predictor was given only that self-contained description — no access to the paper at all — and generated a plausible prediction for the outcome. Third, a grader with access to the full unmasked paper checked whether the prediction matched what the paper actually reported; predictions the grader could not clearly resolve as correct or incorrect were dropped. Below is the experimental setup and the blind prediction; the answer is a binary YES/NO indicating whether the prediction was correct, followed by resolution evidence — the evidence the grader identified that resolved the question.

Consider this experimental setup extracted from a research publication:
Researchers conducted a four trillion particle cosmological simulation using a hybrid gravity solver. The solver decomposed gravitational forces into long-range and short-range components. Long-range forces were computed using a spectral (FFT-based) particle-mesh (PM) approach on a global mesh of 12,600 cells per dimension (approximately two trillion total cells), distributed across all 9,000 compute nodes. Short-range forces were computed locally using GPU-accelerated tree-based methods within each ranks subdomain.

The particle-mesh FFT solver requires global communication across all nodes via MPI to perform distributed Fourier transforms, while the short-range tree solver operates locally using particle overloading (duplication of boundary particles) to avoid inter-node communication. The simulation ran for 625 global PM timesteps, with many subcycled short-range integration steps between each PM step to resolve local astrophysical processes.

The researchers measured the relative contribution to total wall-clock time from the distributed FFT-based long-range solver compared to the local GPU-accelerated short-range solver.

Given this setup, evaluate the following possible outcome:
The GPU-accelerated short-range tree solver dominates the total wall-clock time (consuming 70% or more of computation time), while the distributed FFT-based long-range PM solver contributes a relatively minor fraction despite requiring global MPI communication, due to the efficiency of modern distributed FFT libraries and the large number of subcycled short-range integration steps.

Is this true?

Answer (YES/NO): YES